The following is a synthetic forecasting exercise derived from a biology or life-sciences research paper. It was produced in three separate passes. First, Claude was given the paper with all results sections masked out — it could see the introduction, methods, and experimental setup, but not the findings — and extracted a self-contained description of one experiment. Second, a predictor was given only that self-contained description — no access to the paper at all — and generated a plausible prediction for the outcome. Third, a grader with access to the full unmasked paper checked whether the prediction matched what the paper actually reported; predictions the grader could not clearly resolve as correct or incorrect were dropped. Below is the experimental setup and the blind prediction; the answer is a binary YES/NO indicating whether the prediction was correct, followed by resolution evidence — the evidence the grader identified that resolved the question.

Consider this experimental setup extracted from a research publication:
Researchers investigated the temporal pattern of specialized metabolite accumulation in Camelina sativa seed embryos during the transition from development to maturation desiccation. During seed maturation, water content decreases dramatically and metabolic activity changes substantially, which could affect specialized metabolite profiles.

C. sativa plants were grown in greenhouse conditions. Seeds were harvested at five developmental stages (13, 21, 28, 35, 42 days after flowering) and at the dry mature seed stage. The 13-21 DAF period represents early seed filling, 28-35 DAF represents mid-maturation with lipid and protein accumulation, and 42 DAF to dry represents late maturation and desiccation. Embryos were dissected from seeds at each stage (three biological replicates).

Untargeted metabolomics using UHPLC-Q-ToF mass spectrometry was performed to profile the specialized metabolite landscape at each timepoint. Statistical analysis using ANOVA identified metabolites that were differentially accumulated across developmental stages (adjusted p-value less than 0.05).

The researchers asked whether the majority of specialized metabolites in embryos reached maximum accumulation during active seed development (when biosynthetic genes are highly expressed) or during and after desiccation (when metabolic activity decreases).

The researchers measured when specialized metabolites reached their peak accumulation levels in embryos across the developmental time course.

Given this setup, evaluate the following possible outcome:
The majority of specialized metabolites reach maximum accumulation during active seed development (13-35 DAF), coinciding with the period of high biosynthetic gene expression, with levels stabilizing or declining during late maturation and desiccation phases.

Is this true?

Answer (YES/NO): NO